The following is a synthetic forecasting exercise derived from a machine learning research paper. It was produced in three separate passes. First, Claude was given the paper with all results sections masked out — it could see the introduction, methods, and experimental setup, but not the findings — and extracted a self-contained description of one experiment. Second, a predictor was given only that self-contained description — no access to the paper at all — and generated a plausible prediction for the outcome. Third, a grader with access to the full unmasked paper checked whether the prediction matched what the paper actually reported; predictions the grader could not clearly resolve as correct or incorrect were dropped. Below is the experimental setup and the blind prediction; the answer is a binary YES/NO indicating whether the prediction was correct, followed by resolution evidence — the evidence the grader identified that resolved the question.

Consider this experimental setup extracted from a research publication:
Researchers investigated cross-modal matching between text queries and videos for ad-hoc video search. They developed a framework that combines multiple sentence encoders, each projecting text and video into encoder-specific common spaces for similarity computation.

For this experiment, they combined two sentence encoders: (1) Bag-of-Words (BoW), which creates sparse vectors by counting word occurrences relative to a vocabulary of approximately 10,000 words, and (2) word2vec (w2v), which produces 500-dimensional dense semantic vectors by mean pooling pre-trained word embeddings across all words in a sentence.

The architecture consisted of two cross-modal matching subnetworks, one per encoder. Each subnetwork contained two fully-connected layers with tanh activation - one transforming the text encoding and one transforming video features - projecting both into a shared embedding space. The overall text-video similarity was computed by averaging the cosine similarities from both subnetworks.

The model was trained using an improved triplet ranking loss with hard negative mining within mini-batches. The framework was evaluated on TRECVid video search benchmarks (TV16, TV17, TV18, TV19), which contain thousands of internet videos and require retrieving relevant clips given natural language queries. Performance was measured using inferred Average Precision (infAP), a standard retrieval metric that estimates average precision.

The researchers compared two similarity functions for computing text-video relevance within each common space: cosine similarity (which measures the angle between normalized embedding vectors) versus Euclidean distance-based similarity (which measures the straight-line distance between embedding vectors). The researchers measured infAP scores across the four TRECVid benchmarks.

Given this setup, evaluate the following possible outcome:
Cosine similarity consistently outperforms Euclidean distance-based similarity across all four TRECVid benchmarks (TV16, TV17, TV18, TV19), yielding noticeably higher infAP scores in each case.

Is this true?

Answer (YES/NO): YES